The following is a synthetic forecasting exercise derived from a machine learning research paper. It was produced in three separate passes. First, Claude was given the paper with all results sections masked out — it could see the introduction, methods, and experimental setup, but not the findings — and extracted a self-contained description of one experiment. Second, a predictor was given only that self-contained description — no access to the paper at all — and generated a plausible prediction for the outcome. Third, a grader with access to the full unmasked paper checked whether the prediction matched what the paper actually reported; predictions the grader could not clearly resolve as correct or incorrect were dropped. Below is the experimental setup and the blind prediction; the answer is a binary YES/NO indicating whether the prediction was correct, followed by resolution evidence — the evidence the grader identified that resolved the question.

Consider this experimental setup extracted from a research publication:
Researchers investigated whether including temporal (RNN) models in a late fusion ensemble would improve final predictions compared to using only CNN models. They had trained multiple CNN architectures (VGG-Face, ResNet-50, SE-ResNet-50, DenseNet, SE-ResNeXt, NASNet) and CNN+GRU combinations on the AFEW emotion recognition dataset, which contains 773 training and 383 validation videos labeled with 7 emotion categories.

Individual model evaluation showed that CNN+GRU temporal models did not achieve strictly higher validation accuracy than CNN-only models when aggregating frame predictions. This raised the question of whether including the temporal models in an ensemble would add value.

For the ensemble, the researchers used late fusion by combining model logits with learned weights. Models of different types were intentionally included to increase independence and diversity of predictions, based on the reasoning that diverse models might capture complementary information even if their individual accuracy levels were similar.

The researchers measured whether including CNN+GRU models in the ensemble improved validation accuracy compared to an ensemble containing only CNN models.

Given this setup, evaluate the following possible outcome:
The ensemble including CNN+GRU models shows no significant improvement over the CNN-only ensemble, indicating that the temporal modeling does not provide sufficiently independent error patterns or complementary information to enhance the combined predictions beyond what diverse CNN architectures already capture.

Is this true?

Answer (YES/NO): NO